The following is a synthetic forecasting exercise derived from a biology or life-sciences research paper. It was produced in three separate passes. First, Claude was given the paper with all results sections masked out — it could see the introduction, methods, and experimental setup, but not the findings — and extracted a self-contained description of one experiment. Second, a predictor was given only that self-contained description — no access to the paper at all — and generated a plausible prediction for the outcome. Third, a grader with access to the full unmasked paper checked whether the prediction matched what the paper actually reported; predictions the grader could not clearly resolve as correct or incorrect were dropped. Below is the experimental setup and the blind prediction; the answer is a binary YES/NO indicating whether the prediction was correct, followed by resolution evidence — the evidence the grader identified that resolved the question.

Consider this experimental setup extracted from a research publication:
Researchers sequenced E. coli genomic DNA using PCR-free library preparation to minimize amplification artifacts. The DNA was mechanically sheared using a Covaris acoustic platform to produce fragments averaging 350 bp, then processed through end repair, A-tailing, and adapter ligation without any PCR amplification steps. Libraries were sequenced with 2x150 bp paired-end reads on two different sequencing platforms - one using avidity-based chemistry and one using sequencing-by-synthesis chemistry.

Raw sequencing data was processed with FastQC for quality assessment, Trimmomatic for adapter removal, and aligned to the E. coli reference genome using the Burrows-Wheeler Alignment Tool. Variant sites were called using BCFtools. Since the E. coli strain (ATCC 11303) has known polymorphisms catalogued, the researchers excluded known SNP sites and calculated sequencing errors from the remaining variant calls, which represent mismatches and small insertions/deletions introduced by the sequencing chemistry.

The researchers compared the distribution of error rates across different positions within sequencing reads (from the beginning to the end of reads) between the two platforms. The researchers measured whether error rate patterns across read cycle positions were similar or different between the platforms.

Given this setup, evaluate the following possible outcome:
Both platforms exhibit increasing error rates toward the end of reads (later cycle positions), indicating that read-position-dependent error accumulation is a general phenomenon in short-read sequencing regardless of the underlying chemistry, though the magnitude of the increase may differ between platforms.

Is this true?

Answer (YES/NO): YES